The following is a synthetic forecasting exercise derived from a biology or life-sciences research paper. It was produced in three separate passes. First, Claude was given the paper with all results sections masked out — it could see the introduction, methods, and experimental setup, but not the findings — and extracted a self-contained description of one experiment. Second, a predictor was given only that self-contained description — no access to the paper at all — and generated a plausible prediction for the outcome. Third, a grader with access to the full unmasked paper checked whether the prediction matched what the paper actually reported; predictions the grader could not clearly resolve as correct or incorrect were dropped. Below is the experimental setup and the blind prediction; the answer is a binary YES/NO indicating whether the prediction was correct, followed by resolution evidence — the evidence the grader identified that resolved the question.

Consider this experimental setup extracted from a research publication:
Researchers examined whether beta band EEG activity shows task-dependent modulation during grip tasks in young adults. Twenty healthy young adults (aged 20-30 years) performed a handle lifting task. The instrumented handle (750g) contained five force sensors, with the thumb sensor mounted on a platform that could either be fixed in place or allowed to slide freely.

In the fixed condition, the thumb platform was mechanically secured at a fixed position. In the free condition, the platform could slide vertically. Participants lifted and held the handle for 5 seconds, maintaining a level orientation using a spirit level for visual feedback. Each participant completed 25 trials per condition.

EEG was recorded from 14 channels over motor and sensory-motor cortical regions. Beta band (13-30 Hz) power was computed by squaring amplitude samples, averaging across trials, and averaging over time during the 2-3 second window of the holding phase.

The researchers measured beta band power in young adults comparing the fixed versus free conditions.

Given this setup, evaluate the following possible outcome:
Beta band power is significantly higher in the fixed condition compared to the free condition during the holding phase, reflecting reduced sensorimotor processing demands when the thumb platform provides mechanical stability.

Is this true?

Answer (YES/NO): YES